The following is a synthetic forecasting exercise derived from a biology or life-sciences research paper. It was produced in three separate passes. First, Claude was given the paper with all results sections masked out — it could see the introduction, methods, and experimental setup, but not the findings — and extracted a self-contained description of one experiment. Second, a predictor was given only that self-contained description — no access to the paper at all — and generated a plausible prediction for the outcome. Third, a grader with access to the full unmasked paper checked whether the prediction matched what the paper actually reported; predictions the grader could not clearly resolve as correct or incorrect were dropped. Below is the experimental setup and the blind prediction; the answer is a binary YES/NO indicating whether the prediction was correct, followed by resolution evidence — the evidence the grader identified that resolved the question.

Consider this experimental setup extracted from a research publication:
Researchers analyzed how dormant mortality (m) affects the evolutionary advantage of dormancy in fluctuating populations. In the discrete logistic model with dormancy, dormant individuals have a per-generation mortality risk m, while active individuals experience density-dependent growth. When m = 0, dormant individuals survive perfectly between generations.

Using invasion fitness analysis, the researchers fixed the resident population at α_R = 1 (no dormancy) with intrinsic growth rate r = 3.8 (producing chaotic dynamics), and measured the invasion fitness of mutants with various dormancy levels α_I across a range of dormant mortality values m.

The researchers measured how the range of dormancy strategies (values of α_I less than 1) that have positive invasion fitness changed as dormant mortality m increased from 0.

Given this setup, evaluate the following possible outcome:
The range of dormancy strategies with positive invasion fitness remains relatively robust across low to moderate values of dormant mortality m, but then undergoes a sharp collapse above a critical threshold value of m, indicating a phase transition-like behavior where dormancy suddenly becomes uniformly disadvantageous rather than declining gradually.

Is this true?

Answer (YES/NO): NO